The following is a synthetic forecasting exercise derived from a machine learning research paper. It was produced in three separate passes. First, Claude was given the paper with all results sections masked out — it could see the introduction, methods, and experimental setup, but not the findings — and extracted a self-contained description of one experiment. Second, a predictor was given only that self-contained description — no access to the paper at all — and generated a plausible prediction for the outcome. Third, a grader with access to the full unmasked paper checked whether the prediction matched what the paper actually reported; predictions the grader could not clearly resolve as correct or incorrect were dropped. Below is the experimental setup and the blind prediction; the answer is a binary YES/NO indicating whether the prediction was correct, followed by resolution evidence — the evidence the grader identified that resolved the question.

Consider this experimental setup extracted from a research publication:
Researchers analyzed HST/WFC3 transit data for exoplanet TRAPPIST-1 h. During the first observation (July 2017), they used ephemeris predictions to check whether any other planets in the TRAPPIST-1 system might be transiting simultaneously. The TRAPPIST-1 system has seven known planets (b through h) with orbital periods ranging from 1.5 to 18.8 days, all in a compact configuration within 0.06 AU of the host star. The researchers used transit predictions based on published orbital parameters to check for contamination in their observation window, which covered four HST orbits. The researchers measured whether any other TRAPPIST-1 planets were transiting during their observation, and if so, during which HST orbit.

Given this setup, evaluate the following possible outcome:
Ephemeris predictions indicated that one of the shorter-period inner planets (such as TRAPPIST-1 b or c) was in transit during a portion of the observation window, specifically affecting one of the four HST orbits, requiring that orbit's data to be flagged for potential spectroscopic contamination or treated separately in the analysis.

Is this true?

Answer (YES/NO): YES